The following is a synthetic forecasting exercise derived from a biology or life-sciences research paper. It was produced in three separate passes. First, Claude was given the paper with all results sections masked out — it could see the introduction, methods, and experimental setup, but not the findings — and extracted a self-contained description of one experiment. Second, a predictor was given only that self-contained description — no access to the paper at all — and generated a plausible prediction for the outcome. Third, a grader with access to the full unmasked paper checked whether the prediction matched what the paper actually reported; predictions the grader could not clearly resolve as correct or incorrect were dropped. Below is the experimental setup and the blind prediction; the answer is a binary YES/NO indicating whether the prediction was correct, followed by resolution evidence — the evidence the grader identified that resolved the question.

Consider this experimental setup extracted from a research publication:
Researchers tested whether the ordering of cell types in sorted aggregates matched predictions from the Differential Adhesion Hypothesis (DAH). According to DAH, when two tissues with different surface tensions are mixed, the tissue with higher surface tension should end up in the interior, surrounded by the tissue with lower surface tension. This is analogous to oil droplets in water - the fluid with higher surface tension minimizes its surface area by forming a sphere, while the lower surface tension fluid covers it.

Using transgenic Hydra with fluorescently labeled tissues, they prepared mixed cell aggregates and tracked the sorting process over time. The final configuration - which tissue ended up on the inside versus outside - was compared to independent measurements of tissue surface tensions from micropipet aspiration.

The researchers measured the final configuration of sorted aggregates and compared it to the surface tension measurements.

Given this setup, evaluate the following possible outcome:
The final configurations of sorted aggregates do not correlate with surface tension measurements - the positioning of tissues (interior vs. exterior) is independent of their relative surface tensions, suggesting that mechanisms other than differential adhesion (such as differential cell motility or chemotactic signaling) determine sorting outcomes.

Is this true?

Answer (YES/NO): NO